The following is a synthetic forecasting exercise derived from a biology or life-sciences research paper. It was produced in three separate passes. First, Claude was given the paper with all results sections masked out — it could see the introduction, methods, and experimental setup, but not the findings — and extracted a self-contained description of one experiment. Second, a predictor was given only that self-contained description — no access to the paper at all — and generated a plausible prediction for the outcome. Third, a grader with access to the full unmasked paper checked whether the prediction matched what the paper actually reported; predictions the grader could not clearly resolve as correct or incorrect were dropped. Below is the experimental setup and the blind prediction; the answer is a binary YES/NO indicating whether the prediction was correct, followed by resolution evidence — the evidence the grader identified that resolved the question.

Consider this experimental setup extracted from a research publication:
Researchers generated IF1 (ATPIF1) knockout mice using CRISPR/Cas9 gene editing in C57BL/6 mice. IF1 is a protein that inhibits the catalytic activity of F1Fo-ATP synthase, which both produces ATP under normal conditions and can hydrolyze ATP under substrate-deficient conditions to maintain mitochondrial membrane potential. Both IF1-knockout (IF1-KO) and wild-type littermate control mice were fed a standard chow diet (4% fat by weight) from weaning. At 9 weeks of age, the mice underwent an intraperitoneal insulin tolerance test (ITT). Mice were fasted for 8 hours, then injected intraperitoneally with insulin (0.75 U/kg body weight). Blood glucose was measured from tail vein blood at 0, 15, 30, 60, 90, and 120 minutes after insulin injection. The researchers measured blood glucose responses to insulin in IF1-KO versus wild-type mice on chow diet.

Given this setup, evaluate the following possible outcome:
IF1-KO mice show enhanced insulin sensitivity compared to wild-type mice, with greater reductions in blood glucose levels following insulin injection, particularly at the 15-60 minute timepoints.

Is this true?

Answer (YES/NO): YES